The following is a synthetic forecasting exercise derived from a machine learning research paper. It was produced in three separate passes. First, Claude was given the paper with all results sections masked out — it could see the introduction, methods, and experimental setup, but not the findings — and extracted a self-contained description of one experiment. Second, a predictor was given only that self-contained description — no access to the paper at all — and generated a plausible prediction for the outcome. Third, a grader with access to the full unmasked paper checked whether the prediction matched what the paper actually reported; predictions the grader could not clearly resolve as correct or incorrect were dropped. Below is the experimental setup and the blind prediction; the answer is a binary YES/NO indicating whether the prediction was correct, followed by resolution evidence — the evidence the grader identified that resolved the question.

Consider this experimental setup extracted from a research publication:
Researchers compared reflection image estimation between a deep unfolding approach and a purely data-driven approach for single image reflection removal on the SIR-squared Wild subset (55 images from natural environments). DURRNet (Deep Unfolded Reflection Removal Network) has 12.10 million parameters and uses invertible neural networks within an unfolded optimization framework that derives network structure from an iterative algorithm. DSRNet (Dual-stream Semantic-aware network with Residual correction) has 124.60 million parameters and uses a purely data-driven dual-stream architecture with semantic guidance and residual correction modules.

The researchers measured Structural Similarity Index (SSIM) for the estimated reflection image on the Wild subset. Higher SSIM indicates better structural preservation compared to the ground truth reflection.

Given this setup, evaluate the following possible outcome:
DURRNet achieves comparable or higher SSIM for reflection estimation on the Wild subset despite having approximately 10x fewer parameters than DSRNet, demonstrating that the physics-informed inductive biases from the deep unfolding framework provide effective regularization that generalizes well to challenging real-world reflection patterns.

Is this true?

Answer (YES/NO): YES